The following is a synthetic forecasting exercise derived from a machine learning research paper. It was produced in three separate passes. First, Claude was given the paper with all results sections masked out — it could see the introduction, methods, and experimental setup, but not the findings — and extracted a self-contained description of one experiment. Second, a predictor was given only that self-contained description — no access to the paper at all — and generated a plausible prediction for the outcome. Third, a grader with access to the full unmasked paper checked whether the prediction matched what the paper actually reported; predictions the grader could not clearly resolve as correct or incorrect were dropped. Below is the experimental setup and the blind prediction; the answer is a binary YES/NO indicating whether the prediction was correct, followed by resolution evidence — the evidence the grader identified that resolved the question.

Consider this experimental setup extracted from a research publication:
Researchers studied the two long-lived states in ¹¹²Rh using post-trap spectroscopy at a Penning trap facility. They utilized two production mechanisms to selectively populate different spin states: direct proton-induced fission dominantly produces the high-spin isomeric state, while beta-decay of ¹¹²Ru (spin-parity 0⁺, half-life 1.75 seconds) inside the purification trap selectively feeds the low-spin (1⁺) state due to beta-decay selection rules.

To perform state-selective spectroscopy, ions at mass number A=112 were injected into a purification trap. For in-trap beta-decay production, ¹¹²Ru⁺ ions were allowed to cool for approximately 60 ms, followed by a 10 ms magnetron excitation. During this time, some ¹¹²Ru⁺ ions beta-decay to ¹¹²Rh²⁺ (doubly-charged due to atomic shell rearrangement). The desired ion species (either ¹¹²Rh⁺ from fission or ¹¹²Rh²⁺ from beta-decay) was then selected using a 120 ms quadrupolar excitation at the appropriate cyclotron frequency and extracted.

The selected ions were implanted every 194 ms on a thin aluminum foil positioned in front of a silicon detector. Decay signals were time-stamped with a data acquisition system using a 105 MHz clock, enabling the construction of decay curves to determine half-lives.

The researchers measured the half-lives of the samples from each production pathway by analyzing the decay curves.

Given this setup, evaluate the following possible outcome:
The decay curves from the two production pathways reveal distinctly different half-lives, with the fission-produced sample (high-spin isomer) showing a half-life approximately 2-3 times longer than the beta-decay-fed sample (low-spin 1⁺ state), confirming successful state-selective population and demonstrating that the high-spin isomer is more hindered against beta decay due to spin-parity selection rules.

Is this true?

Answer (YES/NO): YES